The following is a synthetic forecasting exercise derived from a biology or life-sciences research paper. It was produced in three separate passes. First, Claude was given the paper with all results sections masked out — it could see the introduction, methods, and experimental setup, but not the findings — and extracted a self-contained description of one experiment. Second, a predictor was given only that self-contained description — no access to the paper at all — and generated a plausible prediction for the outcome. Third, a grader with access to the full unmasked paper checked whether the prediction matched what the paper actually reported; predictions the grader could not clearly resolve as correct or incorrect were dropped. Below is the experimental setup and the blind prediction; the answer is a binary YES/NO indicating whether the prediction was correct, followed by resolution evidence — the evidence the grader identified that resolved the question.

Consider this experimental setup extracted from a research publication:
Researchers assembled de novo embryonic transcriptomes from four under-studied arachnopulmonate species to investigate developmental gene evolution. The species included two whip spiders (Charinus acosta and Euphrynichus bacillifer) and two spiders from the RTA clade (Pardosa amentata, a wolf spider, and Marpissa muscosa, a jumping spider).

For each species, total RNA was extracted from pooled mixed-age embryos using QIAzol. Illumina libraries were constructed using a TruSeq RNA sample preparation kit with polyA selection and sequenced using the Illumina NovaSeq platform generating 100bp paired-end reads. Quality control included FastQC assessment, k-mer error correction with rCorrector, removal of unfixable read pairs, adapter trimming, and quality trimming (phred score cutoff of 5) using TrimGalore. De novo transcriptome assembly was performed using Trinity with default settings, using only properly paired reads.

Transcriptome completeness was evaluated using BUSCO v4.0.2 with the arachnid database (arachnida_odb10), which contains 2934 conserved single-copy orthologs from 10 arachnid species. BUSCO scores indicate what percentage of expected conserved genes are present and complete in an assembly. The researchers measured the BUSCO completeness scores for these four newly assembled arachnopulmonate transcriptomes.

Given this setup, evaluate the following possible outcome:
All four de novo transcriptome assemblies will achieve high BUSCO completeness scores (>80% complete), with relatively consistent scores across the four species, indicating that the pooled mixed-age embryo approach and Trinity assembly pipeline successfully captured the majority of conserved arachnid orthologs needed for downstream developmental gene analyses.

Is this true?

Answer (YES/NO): YES